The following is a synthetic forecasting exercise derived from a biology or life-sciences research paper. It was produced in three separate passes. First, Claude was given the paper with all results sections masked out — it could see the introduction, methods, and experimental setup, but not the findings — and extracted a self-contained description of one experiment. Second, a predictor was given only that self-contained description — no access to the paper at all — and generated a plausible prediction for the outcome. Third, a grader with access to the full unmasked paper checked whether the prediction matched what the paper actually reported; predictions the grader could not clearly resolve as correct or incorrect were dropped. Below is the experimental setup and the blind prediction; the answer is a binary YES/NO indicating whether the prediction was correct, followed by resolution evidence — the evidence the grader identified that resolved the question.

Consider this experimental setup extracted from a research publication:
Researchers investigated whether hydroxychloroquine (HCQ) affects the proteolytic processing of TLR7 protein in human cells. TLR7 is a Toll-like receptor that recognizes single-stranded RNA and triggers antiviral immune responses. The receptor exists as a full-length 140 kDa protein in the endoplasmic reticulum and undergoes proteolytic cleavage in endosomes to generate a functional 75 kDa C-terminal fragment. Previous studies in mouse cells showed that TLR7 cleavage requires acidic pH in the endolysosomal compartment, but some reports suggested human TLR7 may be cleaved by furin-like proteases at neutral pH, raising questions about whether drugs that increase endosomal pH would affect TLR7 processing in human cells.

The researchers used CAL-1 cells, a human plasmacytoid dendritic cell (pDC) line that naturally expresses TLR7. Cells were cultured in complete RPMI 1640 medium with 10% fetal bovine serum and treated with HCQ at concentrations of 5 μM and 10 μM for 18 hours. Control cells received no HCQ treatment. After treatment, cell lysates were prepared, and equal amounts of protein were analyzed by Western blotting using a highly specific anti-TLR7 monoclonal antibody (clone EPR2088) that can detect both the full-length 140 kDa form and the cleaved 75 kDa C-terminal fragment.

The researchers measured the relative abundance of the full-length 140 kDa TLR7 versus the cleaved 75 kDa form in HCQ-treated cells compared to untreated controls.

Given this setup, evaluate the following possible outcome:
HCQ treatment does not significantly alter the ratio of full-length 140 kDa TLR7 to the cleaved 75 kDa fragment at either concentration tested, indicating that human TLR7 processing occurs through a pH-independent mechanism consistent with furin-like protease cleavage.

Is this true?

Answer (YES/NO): NO